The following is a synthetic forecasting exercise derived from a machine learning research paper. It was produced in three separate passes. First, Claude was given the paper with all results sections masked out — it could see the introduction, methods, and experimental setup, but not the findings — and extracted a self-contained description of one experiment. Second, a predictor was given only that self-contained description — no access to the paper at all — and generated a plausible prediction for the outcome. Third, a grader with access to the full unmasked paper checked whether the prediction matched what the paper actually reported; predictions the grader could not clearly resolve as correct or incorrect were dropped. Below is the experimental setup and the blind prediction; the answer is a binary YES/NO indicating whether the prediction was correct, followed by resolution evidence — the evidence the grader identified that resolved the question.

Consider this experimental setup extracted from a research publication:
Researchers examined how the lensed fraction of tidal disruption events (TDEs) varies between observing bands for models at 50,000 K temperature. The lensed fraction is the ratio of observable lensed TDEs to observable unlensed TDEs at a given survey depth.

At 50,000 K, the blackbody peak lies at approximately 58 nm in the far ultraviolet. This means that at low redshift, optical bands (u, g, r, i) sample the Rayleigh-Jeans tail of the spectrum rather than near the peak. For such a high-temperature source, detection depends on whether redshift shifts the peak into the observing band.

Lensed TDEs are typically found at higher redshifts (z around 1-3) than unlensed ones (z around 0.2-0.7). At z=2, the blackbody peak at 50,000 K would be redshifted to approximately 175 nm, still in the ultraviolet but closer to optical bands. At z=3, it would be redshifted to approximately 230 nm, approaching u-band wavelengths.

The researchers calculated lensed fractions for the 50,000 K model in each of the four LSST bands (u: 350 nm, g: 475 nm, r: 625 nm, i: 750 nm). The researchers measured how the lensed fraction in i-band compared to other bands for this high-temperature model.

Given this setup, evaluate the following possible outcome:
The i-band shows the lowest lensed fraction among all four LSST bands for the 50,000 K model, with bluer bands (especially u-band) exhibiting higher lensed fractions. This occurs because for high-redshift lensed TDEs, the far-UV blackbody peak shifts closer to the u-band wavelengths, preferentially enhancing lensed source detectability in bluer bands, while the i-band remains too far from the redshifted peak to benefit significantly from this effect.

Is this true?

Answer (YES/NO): NO